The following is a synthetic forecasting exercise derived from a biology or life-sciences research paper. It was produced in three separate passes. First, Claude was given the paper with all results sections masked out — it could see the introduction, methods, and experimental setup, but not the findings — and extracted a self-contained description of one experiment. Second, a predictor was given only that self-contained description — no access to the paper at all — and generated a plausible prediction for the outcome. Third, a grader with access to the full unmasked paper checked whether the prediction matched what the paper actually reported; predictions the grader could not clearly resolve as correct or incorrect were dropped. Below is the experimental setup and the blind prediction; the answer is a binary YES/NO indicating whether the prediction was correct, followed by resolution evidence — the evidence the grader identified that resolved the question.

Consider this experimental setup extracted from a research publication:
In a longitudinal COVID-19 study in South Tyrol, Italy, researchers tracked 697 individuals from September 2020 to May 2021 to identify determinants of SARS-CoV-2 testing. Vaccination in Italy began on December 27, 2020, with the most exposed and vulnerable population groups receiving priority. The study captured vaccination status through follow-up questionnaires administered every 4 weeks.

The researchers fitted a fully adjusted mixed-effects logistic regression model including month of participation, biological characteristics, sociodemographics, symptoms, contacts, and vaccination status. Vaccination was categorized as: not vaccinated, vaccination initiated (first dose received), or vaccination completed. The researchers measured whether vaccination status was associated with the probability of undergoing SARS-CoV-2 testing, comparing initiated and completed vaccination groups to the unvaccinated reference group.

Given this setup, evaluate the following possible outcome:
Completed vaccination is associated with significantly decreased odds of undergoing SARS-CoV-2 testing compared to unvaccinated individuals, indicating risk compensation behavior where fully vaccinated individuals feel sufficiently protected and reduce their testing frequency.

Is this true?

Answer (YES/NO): NO